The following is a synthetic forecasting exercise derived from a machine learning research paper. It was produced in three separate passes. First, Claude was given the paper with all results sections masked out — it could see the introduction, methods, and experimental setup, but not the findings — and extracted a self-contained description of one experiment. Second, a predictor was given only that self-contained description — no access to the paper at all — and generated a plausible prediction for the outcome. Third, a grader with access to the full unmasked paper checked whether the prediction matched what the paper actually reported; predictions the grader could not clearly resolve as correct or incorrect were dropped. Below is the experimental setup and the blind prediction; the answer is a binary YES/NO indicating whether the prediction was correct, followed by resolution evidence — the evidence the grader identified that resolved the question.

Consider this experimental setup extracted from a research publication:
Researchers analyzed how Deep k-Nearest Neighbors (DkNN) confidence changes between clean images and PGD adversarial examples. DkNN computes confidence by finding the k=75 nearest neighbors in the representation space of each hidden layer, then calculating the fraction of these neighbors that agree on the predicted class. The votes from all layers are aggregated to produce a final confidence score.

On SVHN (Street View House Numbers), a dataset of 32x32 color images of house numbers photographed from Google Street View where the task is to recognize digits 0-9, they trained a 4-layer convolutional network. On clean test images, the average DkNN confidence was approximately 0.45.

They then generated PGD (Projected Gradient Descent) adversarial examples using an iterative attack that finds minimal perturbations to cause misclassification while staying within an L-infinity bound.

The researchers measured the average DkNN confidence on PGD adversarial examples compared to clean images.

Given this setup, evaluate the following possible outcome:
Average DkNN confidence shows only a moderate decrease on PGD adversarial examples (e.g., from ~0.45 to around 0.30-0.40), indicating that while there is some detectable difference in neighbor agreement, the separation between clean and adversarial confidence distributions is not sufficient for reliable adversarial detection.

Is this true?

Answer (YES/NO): YES